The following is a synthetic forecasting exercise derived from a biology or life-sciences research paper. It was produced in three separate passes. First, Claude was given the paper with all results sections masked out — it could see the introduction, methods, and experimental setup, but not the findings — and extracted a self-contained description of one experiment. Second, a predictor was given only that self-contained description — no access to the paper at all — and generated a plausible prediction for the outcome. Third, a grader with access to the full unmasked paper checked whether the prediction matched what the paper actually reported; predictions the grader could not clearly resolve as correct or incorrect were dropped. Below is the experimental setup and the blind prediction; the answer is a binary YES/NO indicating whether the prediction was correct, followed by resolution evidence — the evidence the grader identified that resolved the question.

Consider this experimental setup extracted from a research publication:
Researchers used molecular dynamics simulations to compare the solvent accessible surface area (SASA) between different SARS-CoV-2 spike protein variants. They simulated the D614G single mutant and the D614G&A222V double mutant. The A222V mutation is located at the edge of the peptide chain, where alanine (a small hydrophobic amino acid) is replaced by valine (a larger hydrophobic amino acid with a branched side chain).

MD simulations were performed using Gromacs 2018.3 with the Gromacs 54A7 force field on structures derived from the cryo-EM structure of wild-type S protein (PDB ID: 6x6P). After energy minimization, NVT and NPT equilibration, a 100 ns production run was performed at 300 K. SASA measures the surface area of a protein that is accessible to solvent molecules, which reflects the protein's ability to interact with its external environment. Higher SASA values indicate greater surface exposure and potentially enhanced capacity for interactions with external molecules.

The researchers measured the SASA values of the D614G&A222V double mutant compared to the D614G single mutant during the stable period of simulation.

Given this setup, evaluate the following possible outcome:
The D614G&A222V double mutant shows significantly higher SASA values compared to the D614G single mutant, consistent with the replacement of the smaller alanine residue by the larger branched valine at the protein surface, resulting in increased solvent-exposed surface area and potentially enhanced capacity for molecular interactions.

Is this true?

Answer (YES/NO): NO